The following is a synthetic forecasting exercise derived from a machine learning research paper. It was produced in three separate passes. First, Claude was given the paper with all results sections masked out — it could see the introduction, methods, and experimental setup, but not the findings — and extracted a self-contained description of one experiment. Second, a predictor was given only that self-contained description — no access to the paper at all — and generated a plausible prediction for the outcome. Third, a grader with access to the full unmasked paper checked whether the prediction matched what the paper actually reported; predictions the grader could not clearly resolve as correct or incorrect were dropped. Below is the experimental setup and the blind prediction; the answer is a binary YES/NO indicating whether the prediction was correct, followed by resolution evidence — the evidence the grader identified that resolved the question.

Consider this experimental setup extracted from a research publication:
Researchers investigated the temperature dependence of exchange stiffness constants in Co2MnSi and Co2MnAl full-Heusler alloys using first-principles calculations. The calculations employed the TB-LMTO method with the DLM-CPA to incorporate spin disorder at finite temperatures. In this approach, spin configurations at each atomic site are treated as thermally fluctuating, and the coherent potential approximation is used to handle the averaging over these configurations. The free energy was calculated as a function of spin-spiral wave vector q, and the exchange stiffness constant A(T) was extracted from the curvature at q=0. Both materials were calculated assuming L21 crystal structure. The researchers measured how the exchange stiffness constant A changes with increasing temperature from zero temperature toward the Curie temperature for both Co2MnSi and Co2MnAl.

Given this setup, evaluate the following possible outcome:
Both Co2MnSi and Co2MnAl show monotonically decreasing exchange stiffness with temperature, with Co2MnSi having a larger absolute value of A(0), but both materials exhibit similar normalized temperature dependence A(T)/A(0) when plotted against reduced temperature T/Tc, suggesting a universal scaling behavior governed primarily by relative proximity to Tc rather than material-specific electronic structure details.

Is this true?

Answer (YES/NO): NO